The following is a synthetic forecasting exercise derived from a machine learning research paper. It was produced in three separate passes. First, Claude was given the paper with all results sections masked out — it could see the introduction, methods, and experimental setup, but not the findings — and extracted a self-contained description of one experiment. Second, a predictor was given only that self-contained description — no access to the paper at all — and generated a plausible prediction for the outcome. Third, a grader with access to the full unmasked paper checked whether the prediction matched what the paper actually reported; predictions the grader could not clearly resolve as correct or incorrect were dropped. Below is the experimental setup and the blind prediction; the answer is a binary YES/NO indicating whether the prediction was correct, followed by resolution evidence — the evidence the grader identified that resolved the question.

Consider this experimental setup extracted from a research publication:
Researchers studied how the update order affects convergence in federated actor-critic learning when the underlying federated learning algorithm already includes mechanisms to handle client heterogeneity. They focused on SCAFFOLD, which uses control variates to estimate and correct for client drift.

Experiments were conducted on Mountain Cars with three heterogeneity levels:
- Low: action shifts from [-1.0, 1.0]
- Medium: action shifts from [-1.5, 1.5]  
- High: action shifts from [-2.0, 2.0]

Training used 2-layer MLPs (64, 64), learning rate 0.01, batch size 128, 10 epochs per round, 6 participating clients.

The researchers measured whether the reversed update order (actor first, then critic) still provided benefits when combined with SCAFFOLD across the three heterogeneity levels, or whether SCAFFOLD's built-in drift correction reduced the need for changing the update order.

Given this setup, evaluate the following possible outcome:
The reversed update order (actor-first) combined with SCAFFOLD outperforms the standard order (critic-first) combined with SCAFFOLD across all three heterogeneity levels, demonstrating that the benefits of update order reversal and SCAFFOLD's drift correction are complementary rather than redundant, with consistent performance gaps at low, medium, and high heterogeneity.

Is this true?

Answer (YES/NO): NO